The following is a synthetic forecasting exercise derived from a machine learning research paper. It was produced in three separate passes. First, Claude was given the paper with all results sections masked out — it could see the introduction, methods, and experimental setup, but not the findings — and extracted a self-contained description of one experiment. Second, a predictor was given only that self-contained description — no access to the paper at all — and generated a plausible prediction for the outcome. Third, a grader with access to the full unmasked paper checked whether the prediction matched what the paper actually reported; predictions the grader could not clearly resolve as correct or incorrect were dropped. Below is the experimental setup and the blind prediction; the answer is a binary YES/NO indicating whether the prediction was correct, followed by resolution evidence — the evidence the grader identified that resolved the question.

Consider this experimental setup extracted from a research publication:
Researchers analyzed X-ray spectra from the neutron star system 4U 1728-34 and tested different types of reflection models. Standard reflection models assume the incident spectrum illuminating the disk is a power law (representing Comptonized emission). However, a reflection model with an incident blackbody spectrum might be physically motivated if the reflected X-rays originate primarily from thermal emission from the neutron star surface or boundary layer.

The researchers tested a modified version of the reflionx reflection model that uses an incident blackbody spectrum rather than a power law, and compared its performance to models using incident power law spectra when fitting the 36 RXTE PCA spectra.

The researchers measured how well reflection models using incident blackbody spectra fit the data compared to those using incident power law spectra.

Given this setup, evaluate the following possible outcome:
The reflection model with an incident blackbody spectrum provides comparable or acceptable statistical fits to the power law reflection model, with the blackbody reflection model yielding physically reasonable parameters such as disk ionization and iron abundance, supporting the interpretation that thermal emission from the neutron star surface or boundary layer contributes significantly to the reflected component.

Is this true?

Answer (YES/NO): NO